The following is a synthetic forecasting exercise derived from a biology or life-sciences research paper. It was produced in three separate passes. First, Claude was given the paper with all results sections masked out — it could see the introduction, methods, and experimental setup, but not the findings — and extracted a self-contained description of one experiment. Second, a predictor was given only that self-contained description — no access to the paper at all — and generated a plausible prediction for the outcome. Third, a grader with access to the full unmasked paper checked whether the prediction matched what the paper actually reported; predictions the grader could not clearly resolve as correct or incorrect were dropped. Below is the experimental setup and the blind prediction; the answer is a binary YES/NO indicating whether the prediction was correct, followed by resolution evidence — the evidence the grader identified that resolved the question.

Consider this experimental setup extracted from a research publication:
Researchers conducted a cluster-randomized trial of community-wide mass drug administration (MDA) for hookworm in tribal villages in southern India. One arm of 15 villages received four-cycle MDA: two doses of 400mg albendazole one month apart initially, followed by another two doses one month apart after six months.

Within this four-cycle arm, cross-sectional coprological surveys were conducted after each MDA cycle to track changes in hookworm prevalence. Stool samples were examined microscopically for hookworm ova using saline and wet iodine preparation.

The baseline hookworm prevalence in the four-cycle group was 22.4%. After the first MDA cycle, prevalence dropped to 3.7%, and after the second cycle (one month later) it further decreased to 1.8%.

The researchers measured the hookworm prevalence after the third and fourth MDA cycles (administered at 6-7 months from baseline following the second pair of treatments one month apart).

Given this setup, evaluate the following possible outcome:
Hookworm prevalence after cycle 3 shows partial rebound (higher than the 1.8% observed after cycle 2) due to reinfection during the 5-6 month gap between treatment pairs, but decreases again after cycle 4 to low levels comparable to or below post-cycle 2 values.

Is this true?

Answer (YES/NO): NO